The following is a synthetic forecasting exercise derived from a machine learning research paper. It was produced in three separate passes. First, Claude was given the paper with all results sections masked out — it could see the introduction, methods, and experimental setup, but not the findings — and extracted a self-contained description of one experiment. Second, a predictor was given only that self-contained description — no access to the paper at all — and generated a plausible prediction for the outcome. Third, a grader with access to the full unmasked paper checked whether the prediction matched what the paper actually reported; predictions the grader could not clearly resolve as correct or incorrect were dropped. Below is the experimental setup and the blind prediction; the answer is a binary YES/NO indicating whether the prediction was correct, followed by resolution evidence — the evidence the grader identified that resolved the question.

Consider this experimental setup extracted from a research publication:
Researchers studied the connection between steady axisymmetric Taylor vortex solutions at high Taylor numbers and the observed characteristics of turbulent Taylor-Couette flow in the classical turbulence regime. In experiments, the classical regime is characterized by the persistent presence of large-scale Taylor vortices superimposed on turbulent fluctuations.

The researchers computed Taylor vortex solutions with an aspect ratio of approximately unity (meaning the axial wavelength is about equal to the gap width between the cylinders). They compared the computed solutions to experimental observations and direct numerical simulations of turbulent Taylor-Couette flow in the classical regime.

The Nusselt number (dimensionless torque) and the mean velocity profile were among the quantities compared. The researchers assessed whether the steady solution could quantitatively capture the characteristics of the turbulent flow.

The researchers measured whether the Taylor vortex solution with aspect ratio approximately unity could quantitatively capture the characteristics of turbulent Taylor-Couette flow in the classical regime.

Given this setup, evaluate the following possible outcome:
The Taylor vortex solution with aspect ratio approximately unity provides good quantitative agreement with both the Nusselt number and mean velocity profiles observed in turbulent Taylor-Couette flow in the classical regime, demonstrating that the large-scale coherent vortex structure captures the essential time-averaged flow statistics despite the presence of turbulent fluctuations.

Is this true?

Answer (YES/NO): YES